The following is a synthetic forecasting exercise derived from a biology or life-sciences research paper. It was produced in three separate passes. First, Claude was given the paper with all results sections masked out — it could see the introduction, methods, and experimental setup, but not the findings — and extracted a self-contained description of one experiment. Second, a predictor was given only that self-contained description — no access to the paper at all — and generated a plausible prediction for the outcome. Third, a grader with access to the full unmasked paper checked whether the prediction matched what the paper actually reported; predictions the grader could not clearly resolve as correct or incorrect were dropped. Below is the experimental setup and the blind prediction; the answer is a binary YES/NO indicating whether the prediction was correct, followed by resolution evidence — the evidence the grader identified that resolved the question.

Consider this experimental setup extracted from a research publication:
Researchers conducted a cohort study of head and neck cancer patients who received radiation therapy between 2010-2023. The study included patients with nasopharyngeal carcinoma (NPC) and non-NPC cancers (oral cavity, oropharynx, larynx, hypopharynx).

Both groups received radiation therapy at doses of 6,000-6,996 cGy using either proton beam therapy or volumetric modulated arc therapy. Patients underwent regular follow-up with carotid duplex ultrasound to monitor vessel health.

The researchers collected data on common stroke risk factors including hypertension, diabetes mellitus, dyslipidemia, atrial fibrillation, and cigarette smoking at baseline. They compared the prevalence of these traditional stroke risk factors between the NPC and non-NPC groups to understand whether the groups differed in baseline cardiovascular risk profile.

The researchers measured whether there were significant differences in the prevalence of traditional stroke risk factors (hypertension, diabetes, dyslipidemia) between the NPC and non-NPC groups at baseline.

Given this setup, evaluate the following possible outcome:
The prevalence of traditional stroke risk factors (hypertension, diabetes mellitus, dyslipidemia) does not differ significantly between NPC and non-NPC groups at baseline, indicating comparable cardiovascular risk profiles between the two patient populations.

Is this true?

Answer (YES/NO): NO